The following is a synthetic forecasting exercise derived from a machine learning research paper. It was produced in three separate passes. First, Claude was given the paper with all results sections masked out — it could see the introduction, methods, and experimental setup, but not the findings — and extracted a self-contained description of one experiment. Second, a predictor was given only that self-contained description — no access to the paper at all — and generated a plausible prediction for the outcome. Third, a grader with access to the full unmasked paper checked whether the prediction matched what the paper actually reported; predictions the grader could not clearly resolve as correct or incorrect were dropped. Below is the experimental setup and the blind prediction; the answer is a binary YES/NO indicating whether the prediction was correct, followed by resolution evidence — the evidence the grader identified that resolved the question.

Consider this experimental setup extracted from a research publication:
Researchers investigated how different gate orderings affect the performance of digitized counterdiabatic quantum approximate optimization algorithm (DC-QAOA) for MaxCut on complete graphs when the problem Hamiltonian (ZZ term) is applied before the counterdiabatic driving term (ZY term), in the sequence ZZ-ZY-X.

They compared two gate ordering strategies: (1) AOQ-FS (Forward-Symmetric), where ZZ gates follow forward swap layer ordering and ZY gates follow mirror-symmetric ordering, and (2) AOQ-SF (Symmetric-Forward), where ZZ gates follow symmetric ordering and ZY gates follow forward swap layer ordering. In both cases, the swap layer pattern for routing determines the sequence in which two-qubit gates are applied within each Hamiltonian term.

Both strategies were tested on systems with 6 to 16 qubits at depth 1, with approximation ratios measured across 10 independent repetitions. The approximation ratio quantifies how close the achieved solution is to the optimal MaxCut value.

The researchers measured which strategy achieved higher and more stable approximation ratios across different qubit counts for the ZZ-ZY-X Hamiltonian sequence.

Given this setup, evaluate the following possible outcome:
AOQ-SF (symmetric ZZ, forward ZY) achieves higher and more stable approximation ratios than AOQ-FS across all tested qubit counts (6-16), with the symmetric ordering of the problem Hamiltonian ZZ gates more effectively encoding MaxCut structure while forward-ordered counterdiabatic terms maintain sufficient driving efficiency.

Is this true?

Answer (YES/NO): YES